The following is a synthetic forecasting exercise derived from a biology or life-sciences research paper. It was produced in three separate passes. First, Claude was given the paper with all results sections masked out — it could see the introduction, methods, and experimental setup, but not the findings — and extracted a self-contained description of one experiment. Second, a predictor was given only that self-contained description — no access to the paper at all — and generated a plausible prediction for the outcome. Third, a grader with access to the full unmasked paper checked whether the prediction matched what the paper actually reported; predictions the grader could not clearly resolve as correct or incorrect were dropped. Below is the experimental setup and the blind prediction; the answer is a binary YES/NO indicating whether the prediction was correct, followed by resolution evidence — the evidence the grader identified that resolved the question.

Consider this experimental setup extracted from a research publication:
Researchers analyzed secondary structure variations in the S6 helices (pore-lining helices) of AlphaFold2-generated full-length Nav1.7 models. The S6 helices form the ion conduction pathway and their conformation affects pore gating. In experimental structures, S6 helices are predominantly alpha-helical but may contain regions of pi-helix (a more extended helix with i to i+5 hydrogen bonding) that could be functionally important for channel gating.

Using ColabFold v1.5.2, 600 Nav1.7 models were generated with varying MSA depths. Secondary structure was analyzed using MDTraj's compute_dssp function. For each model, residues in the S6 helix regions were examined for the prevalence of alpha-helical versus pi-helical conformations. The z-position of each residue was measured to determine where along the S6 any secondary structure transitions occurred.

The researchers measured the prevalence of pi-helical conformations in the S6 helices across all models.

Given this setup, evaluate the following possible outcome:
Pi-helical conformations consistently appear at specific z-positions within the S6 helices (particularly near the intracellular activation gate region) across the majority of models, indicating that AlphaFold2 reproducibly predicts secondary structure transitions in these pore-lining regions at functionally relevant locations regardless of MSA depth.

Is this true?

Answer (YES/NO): NO